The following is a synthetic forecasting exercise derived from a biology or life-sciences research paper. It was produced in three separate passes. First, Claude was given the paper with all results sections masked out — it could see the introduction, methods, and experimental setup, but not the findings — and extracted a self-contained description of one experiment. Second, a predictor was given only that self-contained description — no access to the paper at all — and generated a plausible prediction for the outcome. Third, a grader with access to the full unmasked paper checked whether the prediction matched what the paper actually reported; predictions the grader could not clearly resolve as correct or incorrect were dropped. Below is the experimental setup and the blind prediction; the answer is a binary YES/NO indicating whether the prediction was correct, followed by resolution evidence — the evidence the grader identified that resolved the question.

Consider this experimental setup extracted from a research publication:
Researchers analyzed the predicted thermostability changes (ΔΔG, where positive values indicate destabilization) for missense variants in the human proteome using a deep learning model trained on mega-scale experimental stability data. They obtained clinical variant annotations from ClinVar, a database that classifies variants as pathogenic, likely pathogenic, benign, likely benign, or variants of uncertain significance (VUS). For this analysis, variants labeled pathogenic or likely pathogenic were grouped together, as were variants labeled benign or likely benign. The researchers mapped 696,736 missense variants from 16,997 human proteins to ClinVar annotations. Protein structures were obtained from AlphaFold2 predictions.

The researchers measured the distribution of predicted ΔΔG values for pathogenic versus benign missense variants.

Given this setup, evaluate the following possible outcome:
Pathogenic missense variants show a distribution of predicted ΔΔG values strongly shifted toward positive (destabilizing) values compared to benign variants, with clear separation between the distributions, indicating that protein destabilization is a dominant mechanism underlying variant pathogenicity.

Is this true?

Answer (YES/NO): NO